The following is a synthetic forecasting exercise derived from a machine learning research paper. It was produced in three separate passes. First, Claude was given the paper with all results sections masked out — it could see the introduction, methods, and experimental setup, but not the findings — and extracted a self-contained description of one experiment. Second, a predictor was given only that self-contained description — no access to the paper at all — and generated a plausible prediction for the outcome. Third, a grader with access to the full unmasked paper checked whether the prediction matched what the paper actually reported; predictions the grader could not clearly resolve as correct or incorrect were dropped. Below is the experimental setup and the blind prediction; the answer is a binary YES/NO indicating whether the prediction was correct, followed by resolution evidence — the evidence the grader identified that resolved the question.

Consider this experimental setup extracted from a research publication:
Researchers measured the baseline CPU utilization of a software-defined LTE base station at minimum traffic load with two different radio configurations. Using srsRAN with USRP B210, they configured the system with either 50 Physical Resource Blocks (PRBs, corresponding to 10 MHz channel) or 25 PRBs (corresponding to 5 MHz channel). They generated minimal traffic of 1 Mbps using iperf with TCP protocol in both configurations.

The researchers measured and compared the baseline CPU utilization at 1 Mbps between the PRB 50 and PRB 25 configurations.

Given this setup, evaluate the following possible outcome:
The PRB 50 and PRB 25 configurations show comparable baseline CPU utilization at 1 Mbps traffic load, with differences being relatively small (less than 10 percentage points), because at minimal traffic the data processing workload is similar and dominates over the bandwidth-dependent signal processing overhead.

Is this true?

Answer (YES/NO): NO